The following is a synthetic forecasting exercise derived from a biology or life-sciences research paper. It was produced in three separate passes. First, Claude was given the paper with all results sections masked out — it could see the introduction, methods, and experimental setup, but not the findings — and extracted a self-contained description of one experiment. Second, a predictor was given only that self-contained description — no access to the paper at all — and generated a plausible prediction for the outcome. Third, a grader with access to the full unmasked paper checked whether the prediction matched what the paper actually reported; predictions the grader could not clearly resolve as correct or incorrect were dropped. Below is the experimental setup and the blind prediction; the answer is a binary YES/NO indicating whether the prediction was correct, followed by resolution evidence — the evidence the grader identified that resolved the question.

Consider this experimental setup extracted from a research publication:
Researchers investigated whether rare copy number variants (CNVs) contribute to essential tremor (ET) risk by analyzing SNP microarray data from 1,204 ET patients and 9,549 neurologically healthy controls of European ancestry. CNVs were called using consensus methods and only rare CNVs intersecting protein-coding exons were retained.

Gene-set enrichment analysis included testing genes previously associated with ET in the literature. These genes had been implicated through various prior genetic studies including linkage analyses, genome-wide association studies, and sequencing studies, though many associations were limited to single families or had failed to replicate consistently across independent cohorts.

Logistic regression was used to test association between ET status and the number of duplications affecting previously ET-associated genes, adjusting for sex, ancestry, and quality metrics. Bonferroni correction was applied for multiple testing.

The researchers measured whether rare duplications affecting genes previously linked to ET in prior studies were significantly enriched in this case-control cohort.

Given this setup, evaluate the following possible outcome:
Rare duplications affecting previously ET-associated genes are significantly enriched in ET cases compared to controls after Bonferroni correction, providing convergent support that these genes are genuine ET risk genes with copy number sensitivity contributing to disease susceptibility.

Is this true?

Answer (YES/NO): NO